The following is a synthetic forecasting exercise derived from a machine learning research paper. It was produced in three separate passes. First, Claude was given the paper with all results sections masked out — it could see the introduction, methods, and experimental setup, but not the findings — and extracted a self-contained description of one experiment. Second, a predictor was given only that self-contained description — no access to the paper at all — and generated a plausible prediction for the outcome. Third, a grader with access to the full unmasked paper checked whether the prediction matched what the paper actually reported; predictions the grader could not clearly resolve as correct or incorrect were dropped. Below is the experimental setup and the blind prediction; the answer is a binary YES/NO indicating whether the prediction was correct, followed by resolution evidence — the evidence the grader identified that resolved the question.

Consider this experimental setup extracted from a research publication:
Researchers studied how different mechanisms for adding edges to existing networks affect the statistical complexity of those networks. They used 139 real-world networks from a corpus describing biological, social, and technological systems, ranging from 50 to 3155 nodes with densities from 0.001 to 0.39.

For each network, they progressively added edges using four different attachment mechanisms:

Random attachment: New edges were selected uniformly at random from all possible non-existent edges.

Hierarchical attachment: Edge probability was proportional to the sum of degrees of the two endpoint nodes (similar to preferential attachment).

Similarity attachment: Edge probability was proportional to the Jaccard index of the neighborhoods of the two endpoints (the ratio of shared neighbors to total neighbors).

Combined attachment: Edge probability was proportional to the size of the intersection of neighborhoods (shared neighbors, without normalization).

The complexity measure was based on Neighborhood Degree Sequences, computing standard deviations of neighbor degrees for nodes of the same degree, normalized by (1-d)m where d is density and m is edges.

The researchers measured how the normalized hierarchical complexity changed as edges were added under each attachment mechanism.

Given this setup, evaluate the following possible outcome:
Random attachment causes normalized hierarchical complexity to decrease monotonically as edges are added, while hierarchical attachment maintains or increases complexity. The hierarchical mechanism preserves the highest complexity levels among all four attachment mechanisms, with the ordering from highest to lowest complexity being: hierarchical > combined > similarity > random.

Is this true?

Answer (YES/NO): NO